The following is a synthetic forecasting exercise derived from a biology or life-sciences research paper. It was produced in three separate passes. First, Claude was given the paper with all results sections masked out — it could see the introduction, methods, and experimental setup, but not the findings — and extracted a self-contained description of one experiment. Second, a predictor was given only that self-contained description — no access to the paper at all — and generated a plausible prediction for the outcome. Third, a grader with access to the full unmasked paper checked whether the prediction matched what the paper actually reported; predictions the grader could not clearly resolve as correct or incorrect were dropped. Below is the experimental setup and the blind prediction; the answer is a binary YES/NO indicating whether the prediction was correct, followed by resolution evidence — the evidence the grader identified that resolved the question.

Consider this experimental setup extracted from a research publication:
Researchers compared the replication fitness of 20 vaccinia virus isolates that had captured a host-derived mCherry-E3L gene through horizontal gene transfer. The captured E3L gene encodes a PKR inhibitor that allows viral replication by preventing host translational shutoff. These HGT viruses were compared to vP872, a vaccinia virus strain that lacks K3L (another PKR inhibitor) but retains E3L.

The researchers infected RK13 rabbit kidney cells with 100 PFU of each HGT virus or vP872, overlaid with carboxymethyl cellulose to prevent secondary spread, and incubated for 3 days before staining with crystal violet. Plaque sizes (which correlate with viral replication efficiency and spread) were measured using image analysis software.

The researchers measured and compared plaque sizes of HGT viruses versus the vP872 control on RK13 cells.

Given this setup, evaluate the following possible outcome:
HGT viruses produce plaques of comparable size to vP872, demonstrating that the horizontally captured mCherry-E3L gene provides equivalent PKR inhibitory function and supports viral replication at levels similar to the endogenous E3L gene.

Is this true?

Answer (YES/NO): YES